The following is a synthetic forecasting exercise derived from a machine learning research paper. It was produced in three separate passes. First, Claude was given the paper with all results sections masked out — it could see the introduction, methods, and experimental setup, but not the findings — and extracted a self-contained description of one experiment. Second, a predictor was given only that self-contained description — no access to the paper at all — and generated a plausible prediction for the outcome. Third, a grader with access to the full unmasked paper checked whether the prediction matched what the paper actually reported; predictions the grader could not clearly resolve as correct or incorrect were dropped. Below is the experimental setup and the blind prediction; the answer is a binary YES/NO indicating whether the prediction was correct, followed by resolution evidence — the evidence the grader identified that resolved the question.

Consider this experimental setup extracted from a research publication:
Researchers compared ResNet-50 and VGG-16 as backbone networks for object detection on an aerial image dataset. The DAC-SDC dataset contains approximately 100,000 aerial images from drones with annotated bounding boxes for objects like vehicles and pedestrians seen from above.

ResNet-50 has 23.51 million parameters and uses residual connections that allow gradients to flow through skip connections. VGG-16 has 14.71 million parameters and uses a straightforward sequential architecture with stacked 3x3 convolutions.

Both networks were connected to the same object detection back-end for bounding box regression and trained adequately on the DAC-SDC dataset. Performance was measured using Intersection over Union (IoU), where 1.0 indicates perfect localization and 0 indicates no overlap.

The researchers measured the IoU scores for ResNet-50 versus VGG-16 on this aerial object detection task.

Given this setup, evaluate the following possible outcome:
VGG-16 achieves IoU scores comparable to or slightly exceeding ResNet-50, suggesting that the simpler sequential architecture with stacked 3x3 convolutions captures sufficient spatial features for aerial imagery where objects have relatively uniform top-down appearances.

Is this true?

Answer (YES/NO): NO